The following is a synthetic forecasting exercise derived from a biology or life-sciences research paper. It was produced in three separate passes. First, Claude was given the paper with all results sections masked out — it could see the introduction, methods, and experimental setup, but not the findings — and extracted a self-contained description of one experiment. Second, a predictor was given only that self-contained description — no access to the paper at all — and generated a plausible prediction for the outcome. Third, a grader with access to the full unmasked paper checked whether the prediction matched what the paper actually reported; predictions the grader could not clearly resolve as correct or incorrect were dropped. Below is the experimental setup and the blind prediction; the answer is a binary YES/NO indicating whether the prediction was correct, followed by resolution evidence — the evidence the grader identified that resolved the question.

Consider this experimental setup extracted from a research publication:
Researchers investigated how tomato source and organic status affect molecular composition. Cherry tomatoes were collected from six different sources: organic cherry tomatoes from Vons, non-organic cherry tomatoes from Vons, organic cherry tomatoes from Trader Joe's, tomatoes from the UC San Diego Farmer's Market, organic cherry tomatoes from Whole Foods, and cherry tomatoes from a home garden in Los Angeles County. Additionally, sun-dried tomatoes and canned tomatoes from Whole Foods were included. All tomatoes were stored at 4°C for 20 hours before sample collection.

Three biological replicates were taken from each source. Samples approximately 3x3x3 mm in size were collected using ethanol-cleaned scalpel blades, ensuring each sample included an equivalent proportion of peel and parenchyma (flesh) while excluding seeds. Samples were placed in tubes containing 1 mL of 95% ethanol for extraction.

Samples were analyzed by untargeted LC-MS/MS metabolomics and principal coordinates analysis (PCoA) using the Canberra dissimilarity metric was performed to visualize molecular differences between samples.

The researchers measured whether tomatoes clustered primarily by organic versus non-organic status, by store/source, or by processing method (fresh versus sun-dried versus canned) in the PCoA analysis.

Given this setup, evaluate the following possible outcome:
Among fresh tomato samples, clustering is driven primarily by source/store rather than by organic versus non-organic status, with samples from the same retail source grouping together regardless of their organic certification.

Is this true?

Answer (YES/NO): NO